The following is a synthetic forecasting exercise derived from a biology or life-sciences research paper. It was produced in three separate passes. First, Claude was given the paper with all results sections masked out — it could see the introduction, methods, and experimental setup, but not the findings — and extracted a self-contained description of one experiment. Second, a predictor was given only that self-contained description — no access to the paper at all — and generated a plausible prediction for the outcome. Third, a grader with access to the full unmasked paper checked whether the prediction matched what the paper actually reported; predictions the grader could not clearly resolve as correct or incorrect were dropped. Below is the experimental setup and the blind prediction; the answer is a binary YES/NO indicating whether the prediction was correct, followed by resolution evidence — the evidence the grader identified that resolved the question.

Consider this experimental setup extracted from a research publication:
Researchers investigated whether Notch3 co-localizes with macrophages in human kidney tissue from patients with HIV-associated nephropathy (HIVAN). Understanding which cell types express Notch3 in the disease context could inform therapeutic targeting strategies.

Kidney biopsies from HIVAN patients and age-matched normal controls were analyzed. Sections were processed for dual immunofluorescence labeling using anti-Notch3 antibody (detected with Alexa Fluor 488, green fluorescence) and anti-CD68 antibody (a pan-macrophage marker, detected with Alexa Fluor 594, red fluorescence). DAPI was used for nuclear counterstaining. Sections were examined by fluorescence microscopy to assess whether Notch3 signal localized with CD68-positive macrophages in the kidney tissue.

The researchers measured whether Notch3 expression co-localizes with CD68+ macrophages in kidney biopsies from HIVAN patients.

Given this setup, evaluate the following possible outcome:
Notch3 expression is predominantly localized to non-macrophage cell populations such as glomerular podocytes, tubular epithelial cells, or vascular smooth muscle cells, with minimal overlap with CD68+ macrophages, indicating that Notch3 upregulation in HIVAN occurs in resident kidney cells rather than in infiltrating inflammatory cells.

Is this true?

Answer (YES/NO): NO